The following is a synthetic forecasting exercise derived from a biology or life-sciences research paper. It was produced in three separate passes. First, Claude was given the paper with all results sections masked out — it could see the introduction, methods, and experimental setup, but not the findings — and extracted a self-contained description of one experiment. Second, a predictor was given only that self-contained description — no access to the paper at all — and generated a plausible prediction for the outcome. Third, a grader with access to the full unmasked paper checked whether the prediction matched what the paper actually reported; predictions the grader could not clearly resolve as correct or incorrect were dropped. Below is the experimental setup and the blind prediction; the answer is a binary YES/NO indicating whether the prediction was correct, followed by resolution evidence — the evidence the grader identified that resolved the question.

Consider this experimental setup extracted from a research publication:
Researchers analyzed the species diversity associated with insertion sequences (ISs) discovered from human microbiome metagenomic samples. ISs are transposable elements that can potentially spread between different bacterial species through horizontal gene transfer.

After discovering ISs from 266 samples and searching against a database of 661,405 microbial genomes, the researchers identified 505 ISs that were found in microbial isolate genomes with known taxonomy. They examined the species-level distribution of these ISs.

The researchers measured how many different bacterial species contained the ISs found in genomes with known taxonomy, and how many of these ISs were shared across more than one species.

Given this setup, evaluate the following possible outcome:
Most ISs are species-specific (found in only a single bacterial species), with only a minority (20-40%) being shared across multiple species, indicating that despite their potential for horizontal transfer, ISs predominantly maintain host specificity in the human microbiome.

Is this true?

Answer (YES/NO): NO